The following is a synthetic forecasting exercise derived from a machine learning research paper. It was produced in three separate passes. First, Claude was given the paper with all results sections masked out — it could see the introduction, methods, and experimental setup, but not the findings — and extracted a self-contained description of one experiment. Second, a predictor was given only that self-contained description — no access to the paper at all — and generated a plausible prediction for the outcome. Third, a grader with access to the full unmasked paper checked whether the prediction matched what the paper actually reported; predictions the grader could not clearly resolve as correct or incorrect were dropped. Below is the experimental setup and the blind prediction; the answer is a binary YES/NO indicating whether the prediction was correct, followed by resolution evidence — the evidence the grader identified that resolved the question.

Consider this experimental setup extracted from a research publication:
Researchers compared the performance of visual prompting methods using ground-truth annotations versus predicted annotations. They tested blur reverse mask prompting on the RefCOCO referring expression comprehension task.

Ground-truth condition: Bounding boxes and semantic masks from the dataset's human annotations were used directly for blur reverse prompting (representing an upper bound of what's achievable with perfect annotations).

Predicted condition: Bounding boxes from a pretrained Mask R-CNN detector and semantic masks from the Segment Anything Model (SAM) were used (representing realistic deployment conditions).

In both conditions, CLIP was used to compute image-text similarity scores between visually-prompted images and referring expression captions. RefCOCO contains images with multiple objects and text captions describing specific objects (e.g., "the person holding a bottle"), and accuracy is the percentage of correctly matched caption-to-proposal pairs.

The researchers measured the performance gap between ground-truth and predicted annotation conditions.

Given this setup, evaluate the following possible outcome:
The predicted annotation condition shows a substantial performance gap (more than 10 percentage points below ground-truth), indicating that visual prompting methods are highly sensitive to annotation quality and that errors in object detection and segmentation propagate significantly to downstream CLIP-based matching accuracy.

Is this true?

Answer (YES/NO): NO